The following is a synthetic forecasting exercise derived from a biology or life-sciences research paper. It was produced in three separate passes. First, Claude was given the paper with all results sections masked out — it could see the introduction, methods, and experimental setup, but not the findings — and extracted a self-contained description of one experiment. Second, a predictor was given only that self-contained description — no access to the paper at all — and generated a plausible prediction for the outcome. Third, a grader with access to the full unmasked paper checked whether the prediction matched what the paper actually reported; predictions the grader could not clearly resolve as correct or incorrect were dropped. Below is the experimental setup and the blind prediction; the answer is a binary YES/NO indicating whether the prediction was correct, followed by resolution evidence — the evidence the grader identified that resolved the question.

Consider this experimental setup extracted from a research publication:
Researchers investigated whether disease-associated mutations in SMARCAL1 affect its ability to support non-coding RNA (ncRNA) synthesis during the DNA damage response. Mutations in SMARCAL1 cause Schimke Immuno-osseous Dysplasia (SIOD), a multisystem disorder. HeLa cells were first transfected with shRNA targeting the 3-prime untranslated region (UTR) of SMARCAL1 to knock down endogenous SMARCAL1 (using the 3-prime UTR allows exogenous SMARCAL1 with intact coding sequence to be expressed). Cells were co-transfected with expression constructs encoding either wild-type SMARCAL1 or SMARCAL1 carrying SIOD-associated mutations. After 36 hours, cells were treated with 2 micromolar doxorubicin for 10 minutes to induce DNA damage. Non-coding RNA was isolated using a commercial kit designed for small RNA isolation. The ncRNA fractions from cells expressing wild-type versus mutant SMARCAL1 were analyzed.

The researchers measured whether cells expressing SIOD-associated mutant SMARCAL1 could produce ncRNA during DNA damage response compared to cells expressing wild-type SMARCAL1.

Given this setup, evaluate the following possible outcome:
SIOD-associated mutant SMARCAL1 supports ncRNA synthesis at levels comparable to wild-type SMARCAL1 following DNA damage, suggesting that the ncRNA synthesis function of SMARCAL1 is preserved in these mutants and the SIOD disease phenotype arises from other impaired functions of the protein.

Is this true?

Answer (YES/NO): NO